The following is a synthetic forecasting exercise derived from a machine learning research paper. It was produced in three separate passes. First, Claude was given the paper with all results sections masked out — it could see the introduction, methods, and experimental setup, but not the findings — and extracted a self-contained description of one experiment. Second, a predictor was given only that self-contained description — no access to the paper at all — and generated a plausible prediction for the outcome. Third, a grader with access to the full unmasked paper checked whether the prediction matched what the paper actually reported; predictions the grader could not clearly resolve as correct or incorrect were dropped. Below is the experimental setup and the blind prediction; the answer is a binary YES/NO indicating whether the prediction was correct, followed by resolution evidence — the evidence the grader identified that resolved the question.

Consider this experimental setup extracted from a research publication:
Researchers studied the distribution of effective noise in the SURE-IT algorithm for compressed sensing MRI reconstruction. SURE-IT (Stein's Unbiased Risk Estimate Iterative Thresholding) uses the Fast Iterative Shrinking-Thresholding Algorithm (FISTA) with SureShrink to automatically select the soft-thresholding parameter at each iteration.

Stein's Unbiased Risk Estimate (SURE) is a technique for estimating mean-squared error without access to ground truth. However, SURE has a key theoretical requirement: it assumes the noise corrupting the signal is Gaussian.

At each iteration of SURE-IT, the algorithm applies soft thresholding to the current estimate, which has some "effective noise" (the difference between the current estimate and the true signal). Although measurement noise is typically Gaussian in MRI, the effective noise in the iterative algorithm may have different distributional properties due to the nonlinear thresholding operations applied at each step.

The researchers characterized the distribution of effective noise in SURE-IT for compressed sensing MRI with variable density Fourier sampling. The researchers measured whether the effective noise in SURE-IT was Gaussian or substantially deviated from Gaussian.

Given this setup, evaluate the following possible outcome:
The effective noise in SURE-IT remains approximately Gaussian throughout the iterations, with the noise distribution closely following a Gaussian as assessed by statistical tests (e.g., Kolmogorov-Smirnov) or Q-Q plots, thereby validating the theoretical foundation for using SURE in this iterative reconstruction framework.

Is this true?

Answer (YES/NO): NO